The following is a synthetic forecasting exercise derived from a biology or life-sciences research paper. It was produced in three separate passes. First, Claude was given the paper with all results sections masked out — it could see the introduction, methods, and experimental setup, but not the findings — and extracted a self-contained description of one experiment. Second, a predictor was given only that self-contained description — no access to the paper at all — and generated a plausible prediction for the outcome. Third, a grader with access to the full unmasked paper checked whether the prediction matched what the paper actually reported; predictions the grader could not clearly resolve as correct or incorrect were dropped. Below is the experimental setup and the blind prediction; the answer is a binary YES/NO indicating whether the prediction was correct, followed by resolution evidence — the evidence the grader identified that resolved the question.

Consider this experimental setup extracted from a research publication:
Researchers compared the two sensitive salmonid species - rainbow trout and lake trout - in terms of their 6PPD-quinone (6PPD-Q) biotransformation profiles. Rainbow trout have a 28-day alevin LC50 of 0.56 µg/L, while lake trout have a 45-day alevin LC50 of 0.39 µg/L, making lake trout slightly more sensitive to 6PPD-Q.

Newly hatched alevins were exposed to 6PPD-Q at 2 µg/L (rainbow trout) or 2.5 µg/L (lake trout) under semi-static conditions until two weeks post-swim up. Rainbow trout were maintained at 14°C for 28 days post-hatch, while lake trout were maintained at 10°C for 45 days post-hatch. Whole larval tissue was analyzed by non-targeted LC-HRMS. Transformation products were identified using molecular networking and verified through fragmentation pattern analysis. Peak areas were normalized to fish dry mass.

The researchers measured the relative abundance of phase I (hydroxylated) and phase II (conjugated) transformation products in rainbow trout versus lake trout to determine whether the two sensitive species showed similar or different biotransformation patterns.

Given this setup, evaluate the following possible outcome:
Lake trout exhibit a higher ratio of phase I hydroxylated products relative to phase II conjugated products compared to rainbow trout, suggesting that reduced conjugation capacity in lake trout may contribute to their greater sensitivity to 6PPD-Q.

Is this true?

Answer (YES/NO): NO